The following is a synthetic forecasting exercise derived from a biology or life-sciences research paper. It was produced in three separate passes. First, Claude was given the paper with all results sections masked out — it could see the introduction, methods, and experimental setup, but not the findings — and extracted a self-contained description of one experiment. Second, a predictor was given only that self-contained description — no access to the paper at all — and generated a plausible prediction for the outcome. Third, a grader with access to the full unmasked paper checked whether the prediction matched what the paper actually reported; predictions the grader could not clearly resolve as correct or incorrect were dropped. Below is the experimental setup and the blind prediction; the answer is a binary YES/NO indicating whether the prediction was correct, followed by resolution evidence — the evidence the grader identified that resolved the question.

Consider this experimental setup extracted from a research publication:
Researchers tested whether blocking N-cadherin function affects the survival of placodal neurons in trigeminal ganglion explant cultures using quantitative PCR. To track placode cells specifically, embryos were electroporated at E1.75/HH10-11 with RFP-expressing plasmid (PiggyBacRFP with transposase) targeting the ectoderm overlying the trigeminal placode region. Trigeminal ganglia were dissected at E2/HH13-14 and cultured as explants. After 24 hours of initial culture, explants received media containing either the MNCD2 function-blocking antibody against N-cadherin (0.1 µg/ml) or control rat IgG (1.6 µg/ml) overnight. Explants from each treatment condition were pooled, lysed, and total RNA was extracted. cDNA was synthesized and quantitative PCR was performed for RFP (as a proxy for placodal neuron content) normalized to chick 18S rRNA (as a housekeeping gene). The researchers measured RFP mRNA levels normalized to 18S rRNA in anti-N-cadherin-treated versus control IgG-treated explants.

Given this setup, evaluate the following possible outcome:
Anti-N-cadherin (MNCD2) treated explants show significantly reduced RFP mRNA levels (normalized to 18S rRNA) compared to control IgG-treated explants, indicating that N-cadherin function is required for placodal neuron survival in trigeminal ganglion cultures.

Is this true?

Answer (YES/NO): NO